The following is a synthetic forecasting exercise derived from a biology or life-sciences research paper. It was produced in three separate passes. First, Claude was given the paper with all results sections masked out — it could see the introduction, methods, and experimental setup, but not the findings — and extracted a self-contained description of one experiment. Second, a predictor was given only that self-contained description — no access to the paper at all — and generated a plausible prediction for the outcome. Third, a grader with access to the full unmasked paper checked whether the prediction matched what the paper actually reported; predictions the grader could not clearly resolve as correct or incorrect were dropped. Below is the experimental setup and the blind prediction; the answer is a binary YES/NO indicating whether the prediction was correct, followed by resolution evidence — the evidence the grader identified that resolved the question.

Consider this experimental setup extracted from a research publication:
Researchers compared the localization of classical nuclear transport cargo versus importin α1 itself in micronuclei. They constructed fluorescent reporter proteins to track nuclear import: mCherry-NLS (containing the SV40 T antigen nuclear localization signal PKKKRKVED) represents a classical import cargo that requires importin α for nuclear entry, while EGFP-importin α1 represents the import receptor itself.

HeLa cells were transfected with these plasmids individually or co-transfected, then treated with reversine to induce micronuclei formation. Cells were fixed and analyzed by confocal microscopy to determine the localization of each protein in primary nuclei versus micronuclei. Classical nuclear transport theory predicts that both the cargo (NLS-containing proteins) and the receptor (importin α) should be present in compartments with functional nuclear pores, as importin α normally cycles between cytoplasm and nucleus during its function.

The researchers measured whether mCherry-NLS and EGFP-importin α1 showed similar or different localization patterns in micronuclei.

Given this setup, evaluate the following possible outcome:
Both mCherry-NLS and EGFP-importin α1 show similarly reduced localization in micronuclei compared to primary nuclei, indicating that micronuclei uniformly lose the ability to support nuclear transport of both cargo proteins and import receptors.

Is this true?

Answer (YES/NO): NO